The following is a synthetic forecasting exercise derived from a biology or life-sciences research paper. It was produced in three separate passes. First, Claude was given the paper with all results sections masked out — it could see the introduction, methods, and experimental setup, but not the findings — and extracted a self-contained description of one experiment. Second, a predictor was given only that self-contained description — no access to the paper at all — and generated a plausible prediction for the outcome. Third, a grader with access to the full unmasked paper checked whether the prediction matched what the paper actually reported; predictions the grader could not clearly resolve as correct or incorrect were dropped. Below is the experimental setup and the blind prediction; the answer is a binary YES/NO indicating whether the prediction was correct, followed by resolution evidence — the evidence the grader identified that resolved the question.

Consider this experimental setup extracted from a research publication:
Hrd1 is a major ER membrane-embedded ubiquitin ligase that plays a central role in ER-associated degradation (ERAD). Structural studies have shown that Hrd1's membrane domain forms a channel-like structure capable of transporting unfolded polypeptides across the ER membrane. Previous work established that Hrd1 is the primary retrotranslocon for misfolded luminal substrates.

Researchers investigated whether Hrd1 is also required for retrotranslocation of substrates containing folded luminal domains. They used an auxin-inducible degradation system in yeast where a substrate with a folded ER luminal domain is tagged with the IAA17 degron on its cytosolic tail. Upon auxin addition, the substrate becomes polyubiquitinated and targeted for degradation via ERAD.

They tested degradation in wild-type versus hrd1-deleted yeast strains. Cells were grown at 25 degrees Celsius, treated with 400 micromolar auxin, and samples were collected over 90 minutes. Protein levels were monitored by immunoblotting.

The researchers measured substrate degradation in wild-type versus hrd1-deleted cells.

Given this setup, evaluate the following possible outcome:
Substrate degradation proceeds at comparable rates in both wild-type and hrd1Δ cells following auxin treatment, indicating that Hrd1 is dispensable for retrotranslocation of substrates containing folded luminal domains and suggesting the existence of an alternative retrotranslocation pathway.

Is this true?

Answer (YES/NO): YES